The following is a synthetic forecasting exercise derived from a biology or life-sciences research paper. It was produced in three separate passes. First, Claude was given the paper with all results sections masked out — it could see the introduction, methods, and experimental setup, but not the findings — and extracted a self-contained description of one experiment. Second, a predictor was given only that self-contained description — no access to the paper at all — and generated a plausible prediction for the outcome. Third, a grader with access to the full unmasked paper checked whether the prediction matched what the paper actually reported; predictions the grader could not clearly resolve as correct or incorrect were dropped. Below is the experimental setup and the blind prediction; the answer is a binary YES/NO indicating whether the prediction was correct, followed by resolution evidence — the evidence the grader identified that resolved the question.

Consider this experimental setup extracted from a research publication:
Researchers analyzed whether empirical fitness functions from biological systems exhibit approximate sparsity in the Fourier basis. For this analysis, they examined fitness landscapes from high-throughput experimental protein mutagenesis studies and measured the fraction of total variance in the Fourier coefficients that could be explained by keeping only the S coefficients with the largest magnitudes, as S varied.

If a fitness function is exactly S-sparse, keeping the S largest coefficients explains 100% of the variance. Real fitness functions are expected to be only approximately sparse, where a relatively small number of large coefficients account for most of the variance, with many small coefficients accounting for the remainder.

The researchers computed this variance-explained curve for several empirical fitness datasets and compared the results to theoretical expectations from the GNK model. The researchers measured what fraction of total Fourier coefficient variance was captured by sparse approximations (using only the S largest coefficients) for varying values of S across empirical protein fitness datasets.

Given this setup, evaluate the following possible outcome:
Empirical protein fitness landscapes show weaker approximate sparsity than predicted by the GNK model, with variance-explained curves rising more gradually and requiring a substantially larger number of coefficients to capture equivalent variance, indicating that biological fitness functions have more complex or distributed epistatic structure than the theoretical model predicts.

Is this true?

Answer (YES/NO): NO